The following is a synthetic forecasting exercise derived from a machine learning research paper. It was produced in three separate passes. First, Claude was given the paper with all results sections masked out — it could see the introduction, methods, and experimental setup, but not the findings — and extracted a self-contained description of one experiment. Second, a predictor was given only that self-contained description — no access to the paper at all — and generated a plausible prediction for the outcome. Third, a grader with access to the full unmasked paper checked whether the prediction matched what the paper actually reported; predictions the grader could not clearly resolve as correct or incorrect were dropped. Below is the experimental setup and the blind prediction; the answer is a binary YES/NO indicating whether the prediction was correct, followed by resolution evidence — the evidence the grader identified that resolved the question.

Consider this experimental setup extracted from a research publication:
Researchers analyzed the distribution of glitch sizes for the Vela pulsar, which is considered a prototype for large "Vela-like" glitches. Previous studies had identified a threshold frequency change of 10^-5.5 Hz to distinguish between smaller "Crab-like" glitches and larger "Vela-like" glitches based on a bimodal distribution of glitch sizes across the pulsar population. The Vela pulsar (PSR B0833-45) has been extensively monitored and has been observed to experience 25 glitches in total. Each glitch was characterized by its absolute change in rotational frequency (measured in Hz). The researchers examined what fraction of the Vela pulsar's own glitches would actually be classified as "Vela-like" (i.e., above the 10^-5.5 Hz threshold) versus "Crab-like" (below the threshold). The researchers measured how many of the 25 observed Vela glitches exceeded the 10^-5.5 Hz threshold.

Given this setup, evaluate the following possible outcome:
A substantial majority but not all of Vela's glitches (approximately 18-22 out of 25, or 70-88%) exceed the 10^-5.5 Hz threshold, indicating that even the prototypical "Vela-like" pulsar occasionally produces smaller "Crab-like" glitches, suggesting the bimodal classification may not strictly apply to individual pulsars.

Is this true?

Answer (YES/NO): YES